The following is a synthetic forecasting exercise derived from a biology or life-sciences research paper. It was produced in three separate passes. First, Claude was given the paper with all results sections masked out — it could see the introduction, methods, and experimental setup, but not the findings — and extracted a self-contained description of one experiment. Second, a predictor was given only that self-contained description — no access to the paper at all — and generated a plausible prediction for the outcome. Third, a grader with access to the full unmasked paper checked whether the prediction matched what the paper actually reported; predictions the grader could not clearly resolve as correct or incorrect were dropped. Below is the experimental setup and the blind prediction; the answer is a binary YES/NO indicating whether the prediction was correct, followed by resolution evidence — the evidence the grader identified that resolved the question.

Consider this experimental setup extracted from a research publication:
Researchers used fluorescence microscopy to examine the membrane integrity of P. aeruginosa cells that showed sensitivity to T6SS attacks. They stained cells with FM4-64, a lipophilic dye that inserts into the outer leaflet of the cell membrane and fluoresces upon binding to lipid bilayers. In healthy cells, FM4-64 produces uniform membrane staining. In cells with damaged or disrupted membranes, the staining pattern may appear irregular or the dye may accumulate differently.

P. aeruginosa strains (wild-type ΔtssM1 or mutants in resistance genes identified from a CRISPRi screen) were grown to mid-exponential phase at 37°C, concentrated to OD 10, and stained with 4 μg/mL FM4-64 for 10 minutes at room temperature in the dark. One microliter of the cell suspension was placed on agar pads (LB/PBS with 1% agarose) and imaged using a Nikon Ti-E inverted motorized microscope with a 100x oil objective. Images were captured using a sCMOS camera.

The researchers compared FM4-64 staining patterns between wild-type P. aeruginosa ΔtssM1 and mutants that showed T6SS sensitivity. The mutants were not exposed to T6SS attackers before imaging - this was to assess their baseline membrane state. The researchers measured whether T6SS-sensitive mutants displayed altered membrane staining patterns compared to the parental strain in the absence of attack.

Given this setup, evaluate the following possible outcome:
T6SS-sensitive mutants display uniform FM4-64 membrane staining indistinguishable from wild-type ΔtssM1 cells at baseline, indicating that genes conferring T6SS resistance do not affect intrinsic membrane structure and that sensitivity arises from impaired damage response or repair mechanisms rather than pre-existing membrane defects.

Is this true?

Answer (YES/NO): NO